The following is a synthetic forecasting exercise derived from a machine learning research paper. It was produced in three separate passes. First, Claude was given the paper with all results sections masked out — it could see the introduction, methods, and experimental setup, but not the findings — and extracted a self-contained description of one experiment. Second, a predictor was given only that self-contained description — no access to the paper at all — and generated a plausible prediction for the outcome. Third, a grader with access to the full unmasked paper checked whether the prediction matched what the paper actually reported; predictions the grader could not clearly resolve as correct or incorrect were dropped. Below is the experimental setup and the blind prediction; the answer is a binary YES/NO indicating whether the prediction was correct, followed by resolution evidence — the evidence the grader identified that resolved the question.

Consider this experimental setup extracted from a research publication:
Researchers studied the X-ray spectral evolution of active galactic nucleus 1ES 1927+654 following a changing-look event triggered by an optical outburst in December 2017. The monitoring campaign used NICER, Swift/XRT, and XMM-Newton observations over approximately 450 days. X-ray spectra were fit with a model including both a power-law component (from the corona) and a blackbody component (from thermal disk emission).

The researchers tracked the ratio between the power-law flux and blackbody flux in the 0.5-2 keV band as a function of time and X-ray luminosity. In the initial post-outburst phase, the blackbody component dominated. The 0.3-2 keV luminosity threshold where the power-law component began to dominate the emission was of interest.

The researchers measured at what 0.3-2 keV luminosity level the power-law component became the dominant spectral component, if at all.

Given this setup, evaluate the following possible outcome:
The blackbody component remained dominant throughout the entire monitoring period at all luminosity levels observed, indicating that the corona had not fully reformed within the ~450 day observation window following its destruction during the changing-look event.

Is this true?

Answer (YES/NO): NO